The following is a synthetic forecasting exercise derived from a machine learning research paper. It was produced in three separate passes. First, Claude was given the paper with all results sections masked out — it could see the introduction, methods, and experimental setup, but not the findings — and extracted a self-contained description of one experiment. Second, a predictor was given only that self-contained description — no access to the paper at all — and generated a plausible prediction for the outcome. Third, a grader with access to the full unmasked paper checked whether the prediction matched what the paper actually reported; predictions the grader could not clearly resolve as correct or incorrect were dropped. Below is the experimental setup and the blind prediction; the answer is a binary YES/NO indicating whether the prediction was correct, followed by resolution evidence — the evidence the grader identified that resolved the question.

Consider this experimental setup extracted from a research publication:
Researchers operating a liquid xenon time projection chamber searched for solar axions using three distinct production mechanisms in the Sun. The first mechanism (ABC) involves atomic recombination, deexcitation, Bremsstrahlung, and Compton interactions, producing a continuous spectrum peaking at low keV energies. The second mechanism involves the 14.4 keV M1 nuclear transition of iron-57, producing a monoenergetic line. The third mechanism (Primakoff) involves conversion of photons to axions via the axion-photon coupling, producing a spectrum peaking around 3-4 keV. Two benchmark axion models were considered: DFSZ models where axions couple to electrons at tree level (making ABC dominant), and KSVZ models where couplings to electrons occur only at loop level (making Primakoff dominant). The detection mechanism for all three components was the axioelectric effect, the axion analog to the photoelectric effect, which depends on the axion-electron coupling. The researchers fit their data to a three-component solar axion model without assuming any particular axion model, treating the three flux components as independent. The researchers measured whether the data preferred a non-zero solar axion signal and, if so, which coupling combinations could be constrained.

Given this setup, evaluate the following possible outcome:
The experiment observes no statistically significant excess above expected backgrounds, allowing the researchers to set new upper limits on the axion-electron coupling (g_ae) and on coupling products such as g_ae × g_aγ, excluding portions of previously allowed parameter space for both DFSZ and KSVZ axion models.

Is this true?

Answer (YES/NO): NO